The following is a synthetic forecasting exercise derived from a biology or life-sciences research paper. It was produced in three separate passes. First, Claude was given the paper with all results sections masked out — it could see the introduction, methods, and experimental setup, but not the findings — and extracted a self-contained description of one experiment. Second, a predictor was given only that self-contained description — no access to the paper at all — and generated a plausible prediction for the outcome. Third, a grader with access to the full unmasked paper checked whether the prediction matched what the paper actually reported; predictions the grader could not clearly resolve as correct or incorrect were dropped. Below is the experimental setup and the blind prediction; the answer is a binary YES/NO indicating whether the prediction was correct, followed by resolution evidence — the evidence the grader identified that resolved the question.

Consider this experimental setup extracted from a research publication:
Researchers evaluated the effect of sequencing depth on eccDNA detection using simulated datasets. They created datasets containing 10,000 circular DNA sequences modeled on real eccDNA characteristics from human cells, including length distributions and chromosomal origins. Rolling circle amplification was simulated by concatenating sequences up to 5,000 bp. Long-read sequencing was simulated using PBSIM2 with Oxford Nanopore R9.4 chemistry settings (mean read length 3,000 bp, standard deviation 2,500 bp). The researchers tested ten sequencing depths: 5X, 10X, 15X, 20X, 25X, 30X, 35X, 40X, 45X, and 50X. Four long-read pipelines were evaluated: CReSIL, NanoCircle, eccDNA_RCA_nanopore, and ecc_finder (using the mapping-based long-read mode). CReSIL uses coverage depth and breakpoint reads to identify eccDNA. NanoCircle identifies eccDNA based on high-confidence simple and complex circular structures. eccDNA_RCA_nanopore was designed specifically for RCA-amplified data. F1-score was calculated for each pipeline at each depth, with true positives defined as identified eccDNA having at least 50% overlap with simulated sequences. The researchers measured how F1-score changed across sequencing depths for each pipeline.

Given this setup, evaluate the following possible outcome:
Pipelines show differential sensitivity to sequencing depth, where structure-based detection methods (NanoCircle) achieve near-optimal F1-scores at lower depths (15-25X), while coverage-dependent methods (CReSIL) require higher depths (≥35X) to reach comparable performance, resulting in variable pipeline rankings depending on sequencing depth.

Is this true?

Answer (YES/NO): NO